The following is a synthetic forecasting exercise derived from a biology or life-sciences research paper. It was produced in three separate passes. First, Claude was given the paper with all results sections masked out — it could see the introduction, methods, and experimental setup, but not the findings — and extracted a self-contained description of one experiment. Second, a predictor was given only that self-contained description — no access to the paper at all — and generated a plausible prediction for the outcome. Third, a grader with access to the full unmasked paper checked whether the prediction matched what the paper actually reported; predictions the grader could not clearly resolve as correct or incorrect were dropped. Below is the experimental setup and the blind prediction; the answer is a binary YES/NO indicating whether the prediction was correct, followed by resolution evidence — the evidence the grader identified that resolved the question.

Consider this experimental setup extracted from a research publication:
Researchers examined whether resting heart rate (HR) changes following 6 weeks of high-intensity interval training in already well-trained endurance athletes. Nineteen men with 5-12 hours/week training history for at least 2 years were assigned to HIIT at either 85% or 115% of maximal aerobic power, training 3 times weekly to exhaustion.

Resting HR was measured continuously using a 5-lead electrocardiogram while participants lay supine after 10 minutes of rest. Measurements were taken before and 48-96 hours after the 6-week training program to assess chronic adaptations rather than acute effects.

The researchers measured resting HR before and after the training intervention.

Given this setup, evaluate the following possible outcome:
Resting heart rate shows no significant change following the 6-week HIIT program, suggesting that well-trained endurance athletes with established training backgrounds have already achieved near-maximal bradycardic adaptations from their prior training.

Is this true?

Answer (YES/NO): NO